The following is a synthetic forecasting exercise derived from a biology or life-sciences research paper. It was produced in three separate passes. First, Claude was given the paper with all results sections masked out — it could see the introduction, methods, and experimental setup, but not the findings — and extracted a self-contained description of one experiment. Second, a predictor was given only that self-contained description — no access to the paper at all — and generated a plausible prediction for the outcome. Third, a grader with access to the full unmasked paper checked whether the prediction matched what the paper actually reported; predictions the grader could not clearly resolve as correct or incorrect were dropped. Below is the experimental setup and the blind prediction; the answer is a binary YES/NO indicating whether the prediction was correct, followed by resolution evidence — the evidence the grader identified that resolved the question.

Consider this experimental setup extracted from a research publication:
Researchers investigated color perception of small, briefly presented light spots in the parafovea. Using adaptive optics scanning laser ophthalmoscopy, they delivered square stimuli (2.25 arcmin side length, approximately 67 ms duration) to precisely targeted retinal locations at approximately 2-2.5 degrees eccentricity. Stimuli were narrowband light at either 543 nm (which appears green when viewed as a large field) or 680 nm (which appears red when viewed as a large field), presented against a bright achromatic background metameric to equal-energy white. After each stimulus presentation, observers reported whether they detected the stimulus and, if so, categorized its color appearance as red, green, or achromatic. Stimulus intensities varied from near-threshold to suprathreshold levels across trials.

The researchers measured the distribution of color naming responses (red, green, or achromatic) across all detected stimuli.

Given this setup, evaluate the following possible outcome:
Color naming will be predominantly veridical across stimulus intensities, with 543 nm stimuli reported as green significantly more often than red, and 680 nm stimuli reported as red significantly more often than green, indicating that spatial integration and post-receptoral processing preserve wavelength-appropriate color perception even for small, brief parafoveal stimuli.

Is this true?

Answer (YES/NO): NO